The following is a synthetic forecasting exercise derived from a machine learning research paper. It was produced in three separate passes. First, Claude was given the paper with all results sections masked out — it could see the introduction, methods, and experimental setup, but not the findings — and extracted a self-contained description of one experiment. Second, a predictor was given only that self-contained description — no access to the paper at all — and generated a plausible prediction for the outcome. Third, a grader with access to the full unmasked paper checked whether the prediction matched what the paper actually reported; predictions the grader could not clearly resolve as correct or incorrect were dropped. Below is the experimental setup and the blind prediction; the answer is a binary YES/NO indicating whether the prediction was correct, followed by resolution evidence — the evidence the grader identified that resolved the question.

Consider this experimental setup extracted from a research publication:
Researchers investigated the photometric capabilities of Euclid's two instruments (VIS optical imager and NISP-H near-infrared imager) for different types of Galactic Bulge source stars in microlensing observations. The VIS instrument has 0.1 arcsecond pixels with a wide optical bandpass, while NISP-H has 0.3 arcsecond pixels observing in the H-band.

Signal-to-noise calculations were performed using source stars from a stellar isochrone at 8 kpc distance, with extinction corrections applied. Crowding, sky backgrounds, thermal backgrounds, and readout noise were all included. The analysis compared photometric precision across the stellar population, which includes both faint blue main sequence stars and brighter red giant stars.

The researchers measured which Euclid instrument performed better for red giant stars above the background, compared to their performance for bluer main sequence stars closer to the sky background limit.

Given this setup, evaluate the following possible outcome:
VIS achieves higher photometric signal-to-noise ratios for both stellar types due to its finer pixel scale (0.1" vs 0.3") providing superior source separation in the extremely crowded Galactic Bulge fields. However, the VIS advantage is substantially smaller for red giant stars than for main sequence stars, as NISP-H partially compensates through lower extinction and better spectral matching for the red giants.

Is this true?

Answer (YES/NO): NO